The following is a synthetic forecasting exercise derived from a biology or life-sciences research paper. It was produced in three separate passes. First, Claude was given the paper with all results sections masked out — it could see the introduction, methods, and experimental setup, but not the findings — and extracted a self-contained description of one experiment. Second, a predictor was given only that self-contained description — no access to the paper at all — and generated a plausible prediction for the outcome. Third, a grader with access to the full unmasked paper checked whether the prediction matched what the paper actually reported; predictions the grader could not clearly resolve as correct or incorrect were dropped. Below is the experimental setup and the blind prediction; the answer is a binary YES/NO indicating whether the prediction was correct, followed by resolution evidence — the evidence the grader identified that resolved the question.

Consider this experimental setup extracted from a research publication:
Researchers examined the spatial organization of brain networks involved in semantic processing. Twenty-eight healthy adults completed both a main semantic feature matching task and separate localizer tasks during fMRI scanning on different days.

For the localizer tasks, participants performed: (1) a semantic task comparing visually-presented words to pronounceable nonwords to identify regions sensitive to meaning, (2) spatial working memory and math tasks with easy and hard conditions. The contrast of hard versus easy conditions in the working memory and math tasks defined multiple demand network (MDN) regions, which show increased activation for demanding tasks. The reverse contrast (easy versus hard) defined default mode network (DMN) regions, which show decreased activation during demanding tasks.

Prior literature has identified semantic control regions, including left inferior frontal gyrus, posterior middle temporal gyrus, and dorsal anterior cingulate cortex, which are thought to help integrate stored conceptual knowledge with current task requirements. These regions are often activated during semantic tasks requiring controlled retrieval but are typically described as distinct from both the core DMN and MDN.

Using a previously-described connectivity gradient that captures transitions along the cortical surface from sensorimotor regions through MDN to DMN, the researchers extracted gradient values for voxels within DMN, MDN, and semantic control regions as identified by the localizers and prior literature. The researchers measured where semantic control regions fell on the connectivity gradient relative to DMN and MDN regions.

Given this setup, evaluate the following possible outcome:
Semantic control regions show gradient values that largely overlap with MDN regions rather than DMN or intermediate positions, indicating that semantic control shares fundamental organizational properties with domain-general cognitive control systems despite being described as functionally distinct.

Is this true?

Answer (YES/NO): NO